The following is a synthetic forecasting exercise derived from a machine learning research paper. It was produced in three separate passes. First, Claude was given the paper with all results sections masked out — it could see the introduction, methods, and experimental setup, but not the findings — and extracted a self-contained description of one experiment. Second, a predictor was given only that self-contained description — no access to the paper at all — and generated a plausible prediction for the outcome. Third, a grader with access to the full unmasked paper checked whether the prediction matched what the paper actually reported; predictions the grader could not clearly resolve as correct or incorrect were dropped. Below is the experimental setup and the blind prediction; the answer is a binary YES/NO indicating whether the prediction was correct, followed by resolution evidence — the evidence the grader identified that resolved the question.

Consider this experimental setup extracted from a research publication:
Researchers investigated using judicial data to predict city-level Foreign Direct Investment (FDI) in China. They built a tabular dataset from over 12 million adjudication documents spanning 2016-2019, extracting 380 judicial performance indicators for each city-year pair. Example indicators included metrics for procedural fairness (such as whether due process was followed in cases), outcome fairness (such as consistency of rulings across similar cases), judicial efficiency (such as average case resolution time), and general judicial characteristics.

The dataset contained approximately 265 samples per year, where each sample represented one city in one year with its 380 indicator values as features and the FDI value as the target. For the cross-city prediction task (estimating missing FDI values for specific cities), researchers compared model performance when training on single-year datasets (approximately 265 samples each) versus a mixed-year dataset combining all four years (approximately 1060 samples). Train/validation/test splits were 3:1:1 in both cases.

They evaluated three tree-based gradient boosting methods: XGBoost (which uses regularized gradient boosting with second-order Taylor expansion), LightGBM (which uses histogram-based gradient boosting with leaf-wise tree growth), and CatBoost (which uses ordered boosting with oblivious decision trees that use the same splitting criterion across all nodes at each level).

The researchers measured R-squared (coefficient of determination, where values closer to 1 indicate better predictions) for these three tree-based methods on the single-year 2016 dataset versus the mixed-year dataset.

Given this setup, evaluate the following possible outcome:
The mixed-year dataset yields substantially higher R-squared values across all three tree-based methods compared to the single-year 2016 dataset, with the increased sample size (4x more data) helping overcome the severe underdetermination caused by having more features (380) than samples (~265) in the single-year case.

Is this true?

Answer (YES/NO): YES